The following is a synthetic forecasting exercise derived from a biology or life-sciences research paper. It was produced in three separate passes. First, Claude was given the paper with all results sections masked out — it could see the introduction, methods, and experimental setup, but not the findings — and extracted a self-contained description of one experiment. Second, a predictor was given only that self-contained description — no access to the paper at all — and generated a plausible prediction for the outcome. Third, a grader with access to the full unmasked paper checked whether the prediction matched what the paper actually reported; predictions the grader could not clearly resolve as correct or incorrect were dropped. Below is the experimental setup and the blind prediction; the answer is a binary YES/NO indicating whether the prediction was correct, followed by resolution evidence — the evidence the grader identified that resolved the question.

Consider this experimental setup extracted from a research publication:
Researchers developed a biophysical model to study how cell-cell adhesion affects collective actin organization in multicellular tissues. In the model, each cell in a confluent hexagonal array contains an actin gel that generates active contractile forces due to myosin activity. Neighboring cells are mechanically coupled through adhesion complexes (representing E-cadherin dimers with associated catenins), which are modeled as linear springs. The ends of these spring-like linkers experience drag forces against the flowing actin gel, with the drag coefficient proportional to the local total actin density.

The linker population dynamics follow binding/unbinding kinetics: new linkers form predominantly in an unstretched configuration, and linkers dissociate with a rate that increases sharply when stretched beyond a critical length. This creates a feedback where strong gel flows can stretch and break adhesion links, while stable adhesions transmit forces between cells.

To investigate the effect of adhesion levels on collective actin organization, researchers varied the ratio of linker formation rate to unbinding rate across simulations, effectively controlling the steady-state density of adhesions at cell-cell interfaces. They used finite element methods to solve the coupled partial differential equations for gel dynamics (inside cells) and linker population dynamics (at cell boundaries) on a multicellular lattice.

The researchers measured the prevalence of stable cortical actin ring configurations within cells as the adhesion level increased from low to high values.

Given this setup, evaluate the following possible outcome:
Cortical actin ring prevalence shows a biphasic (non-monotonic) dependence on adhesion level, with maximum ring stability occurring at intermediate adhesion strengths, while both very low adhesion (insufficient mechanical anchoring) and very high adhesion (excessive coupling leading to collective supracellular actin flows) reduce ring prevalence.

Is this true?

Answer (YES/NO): NO